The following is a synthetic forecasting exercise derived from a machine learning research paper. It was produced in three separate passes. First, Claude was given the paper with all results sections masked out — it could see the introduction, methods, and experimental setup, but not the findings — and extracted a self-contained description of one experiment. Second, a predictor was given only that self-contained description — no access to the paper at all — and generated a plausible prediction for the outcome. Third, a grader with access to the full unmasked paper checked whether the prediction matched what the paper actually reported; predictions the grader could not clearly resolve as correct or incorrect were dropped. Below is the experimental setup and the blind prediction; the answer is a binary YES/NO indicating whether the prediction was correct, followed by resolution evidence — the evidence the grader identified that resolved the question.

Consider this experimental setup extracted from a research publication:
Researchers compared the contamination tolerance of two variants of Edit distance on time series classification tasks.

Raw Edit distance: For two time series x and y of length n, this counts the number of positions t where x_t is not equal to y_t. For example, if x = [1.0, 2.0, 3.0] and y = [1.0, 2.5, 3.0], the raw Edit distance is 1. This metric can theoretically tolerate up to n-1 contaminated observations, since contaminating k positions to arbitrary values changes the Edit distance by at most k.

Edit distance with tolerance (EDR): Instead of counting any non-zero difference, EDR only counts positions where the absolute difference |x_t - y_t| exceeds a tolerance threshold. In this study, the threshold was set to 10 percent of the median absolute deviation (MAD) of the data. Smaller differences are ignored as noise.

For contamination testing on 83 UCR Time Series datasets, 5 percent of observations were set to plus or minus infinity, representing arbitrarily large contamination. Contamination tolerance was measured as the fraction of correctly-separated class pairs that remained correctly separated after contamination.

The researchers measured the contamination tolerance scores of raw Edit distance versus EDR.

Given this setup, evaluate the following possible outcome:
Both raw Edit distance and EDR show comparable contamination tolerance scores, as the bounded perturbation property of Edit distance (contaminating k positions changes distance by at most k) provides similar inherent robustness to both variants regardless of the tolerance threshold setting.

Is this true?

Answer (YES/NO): YES